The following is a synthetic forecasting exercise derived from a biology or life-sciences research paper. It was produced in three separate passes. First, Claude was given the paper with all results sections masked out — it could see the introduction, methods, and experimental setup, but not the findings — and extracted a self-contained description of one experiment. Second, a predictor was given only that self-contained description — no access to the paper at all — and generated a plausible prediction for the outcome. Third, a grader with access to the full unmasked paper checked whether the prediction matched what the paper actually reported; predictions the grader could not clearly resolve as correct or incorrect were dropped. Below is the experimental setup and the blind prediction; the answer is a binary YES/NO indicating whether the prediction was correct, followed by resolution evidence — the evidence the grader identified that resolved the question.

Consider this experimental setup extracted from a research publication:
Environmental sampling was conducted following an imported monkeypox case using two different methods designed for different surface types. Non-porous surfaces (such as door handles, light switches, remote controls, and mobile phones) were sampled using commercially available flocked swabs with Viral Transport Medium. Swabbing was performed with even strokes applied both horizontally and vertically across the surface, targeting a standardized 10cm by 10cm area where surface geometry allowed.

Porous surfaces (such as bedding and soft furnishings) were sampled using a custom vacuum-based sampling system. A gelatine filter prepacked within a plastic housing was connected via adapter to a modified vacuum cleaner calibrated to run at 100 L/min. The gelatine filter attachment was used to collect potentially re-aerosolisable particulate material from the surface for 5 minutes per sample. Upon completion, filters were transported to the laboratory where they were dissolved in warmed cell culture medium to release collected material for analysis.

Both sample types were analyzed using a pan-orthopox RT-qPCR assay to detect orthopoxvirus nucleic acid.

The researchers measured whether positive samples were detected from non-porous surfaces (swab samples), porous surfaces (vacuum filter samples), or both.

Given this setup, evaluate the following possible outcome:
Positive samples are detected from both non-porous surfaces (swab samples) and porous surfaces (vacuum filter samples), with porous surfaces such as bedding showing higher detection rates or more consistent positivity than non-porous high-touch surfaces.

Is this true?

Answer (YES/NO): YES